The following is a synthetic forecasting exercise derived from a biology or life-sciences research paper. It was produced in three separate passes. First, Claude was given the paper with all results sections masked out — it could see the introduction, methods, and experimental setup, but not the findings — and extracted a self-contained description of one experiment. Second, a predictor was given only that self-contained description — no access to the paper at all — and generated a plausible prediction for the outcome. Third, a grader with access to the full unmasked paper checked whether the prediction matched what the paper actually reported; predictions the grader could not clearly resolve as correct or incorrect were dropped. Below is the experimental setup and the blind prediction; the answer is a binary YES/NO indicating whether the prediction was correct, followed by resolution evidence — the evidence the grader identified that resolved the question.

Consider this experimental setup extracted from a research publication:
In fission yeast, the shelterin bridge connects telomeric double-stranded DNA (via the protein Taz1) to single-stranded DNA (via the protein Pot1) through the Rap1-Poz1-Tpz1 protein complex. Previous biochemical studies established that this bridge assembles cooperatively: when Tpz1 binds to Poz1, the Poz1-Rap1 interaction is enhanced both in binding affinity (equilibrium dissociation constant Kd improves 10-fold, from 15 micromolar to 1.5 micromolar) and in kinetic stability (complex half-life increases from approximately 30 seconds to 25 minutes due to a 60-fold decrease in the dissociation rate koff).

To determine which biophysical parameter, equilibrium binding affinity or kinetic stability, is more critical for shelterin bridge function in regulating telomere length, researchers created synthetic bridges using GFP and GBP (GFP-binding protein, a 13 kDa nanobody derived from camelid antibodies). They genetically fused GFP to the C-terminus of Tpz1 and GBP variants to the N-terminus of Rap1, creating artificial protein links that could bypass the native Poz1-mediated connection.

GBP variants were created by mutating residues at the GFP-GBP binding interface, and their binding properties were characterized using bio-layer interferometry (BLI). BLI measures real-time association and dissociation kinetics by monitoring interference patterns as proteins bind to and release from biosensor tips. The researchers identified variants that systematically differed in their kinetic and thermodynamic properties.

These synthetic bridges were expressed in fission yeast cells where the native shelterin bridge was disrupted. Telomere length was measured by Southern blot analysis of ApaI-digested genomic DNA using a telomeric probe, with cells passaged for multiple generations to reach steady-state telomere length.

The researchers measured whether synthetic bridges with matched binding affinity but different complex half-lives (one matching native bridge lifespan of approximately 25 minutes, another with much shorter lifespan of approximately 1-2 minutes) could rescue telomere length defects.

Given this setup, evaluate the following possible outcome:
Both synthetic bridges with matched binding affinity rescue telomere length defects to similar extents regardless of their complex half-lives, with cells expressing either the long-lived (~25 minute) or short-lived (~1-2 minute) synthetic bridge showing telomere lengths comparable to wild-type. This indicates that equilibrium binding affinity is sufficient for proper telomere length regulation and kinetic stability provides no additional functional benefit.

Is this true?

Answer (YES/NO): NO